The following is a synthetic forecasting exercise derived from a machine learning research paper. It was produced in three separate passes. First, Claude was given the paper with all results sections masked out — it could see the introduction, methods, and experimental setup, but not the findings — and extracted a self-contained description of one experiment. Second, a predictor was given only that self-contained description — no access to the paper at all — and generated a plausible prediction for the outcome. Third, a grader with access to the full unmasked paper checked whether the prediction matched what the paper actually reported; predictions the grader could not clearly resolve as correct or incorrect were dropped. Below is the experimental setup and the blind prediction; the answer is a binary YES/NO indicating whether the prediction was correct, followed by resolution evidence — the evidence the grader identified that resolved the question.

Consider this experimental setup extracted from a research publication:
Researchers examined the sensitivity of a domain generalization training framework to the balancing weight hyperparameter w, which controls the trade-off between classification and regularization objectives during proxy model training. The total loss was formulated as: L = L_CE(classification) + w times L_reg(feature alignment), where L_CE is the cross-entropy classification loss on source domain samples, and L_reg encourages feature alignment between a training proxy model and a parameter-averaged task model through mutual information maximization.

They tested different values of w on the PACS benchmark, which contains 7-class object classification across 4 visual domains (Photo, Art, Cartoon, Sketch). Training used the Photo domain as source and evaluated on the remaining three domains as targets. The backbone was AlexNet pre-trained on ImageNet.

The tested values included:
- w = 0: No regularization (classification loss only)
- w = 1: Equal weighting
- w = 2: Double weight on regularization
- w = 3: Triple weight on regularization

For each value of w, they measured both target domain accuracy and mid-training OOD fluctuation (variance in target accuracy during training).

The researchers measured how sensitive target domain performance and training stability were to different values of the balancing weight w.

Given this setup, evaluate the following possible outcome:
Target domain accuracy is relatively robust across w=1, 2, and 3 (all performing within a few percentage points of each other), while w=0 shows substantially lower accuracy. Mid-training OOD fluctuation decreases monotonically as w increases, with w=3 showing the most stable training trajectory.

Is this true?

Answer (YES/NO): NO